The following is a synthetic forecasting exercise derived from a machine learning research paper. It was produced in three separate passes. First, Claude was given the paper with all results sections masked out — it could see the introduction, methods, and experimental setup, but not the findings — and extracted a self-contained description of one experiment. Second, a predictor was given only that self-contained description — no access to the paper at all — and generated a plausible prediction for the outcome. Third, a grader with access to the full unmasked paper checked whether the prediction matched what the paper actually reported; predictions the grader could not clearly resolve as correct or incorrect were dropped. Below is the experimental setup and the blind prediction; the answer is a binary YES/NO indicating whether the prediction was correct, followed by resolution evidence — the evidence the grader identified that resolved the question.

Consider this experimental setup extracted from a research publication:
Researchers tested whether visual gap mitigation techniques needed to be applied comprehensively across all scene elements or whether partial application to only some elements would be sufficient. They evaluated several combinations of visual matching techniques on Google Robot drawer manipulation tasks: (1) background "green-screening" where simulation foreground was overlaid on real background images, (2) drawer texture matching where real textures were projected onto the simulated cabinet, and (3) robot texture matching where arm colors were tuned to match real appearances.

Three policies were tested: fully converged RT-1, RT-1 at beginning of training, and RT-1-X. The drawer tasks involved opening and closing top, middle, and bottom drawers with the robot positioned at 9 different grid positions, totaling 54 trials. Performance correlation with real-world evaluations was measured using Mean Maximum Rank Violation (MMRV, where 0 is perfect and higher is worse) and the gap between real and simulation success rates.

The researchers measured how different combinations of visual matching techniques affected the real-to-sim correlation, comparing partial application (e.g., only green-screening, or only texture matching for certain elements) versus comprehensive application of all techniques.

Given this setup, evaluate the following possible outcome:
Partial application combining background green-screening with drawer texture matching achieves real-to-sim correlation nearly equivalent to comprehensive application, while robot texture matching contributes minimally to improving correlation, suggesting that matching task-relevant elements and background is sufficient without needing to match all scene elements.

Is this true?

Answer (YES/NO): NO